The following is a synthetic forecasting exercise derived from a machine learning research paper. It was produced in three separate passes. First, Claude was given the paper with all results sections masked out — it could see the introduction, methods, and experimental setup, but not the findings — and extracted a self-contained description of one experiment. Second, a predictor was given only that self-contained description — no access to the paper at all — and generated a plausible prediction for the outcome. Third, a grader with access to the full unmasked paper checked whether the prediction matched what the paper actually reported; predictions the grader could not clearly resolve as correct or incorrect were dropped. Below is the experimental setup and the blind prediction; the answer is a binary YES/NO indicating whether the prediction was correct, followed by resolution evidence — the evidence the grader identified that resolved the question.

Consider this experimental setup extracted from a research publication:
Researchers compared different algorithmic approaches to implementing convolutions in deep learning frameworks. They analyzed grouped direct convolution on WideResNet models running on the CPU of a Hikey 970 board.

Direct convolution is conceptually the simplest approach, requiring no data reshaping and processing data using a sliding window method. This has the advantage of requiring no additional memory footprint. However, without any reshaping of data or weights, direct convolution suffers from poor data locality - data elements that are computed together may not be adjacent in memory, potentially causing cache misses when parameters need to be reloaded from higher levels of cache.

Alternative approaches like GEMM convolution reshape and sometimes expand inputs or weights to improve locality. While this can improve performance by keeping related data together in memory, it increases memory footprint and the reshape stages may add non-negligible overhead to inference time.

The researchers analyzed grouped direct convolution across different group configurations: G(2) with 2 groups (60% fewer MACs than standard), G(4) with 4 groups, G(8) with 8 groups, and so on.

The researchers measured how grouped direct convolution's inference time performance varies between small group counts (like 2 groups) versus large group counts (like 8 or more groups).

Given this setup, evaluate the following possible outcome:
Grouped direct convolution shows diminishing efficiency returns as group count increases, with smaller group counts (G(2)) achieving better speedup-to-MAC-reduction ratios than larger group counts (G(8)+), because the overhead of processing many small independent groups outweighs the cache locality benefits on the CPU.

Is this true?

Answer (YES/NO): NO